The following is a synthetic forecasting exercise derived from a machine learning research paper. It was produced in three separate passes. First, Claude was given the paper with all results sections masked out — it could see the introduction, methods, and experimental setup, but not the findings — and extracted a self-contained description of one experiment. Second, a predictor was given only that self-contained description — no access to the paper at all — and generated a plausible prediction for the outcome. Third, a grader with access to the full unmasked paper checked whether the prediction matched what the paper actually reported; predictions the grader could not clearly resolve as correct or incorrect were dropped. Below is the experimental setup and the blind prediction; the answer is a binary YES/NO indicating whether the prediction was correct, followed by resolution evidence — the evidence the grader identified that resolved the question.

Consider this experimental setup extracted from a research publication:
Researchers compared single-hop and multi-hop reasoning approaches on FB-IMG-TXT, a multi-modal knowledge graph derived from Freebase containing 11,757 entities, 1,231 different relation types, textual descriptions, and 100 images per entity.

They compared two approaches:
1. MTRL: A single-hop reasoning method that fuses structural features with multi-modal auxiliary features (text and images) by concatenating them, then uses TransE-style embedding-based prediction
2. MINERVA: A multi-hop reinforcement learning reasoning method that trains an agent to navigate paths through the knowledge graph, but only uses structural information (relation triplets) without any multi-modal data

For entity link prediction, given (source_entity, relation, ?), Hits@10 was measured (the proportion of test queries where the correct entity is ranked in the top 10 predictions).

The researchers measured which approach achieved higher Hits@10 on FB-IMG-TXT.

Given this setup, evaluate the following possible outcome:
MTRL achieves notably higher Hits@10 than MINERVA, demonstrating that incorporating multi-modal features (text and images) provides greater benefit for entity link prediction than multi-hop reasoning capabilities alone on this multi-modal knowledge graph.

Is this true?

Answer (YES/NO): NO